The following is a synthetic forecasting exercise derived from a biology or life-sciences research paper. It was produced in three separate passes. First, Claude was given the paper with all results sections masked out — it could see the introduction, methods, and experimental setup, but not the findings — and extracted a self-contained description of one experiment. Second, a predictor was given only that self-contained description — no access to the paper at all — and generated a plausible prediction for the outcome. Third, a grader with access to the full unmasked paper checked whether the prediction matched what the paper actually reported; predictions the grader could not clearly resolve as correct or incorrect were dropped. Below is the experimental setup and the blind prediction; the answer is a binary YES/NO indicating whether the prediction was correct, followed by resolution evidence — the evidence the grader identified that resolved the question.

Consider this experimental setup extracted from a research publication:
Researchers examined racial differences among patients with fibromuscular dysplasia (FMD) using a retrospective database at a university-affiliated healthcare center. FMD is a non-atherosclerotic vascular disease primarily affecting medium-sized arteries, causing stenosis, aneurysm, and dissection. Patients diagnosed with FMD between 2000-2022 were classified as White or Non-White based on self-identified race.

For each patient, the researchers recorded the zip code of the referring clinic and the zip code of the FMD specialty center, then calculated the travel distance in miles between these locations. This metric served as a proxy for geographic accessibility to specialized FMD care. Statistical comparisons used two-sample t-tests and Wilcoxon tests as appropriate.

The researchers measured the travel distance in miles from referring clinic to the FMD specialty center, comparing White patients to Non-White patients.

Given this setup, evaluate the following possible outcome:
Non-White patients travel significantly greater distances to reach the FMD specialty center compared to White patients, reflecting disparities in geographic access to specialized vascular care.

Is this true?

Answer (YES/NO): NO